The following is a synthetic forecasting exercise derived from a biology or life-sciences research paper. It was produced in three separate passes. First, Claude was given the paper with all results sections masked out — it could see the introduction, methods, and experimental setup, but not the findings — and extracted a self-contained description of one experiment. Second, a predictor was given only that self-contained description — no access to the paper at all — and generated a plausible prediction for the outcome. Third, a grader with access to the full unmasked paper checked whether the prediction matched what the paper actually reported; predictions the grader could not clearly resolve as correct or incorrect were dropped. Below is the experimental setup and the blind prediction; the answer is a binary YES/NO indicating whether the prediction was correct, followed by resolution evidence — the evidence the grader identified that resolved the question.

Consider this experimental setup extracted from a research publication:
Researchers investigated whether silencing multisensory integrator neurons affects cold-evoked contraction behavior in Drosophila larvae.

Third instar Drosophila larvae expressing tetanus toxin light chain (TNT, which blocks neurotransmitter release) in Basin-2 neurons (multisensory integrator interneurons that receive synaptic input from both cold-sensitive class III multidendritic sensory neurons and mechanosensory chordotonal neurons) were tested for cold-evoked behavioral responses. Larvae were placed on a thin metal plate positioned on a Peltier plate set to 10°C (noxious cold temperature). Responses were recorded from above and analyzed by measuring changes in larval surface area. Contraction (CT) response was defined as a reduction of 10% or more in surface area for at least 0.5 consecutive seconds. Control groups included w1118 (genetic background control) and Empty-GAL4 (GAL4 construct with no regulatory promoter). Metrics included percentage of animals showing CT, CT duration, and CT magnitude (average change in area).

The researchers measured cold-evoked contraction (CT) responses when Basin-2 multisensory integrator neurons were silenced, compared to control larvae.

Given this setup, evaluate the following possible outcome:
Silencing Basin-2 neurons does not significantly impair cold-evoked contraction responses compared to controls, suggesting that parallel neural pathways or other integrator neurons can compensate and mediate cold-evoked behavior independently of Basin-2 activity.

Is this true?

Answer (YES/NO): NO